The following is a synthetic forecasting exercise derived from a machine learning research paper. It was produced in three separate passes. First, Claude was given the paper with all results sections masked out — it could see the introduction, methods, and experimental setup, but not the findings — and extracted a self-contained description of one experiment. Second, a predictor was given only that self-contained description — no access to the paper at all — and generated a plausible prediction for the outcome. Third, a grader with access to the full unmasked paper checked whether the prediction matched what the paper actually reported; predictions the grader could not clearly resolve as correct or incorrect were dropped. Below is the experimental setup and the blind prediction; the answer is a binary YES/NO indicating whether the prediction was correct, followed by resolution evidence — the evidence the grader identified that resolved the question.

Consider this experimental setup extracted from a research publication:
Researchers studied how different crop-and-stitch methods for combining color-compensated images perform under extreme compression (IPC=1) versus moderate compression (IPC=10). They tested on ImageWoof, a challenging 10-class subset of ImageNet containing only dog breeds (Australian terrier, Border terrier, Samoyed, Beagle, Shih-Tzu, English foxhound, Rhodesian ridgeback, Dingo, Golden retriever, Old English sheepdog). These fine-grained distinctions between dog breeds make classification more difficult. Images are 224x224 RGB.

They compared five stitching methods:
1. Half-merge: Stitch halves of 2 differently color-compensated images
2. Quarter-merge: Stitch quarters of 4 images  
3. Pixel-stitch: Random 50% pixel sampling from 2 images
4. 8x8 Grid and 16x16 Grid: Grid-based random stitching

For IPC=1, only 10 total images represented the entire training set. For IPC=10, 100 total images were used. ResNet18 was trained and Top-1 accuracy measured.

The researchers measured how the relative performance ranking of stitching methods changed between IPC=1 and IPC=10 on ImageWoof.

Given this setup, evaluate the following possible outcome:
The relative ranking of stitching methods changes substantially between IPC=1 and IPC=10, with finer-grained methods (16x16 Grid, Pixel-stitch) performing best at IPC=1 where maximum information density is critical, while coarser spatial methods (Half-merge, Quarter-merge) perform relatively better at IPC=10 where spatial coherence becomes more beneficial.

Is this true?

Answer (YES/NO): NO